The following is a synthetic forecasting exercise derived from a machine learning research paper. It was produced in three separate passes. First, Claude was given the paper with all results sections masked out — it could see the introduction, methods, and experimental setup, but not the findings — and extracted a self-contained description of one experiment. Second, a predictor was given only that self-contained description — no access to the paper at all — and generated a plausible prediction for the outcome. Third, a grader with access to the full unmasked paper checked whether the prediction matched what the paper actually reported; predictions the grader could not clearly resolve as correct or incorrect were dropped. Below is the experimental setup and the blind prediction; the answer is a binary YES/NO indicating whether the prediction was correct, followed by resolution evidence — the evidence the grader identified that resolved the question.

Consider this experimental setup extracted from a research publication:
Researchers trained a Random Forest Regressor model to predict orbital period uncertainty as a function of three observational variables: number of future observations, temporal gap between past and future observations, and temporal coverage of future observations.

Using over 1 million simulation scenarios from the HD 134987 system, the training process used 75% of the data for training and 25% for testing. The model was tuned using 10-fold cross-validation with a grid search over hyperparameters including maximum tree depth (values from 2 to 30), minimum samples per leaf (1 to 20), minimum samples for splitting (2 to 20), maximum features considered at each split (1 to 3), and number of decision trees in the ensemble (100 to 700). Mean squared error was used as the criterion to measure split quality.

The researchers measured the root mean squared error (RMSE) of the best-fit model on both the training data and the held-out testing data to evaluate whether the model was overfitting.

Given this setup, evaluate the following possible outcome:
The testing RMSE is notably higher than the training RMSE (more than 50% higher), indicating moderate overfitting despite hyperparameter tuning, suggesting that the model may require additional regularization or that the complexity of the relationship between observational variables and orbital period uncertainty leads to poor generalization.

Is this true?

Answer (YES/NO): NO